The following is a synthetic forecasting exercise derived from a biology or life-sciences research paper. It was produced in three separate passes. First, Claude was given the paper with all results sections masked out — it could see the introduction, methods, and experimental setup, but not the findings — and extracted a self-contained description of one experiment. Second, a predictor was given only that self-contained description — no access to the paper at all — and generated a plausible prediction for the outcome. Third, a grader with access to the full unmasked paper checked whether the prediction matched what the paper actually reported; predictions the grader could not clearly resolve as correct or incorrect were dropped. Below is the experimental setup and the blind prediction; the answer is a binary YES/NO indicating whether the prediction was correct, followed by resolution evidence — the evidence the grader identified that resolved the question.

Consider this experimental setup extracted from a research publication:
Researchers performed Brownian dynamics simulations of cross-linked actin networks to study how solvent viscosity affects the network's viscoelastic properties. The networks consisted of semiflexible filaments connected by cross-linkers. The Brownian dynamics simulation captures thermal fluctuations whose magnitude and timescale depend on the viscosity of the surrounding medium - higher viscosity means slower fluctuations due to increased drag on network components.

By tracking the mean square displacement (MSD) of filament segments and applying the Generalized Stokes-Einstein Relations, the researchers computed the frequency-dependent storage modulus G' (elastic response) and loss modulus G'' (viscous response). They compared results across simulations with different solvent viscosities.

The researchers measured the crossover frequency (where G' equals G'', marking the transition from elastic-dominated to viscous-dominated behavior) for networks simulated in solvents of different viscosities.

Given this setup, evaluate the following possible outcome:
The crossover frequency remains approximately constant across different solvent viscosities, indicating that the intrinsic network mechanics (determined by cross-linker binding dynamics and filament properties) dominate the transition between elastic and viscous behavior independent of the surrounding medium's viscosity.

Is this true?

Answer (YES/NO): NO